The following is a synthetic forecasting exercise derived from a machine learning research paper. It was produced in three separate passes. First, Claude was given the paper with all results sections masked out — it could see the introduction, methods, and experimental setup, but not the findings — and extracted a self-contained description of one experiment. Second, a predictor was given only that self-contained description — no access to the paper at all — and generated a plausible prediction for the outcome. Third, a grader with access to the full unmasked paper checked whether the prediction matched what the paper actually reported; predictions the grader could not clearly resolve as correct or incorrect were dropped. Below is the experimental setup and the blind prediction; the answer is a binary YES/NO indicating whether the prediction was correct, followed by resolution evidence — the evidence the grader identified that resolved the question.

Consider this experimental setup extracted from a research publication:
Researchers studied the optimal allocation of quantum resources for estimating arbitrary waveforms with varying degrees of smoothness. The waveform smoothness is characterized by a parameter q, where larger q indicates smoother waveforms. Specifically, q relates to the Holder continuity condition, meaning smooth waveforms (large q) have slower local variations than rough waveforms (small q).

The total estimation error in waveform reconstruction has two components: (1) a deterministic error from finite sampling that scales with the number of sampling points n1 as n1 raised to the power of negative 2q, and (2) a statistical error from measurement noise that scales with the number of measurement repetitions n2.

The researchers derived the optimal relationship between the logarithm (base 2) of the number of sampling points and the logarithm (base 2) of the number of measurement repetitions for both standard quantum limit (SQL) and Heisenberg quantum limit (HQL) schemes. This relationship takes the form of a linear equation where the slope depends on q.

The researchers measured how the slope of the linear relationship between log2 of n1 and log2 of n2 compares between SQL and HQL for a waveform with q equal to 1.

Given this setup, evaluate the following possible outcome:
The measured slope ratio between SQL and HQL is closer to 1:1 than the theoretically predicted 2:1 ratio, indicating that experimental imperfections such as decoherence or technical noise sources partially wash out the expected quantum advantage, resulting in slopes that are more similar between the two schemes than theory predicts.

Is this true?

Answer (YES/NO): NO